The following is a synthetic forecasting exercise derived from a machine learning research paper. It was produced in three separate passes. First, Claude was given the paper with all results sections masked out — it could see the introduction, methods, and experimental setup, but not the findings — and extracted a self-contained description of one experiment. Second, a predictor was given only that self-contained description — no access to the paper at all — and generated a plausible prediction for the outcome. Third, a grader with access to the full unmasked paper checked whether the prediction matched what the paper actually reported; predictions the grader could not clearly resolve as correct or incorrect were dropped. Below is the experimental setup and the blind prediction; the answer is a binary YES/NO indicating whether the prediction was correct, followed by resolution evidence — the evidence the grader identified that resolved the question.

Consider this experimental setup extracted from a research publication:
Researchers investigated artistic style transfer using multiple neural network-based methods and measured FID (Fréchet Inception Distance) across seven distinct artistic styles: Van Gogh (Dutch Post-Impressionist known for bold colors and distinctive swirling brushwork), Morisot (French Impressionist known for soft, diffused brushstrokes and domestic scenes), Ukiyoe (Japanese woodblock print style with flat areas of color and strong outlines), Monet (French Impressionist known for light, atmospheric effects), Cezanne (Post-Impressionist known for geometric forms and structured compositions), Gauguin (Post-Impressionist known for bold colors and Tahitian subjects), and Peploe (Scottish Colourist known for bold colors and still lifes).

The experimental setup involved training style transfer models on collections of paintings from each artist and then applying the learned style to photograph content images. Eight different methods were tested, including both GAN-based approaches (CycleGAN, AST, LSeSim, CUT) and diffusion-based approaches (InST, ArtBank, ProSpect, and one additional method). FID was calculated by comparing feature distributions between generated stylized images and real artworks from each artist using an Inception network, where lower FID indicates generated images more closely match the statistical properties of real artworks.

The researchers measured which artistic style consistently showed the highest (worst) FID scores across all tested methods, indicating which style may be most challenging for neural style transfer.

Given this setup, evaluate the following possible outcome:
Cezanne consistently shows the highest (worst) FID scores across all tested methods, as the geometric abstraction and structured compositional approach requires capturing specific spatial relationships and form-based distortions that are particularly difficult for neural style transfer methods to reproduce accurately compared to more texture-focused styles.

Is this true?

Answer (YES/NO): NO